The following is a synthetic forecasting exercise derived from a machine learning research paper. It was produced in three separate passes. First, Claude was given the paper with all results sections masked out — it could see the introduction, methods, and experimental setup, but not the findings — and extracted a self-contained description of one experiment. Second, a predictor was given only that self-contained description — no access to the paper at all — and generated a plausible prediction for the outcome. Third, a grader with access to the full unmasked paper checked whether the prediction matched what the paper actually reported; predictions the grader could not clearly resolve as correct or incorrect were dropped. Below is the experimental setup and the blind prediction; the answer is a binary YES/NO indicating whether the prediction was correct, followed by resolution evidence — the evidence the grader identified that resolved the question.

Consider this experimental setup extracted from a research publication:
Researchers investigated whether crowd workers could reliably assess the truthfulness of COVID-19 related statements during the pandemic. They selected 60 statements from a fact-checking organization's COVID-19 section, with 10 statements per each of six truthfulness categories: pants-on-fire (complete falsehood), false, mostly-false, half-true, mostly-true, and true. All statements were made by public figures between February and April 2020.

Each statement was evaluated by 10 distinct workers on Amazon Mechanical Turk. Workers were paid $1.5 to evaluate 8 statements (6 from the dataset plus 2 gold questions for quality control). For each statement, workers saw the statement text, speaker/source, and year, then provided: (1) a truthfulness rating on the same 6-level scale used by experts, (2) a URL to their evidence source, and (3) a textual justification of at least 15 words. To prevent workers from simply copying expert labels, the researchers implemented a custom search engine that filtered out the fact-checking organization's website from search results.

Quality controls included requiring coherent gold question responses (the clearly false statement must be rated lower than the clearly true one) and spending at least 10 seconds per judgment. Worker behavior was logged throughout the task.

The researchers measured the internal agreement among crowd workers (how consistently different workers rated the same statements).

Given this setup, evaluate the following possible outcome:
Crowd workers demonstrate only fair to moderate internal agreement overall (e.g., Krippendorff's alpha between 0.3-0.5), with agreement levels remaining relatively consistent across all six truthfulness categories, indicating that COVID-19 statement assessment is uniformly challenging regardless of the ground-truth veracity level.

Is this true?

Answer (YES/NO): NO